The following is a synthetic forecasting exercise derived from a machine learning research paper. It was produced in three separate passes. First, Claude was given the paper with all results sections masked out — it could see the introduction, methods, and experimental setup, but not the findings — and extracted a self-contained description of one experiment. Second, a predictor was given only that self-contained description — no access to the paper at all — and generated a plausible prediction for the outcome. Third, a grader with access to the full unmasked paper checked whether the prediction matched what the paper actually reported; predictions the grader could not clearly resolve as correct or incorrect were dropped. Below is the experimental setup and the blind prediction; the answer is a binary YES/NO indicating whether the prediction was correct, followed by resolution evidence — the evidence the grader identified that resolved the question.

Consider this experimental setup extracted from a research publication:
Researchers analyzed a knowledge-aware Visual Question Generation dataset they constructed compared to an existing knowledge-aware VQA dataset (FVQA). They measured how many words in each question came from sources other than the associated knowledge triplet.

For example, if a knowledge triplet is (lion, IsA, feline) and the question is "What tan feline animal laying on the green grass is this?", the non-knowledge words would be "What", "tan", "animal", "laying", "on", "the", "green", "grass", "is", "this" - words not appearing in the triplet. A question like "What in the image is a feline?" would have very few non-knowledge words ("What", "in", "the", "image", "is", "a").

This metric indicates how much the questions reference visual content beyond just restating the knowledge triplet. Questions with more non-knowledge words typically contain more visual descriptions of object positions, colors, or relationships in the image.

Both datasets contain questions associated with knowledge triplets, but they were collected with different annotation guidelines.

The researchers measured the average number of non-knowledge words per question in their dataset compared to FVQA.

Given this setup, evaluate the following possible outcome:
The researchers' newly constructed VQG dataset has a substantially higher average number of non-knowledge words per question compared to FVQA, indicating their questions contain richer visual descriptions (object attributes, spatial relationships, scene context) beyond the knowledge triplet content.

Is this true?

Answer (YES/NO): YES